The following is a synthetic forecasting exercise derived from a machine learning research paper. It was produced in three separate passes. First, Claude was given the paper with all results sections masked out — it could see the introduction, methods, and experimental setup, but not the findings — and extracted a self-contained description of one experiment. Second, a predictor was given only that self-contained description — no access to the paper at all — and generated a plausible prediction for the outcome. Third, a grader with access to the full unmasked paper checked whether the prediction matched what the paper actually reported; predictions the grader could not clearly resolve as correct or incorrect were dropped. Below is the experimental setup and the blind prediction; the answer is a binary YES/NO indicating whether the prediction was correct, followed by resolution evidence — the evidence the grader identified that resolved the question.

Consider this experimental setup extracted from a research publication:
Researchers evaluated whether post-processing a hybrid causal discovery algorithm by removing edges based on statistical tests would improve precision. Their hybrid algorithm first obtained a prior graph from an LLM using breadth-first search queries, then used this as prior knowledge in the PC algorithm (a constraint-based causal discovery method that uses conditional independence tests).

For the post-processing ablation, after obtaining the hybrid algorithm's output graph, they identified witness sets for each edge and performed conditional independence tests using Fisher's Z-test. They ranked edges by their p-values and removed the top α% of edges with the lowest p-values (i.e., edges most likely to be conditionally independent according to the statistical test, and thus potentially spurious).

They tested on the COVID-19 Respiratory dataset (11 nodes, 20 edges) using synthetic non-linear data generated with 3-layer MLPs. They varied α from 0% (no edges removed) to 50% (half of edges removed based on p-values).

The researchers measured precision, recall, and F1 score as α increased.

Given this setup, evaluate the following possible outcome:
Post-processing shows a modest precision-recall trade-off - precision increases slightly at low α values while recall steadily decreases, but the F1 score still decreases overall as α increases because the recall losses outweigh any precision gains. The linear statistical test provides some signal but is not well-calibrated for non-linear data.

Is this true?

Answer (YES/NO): NO